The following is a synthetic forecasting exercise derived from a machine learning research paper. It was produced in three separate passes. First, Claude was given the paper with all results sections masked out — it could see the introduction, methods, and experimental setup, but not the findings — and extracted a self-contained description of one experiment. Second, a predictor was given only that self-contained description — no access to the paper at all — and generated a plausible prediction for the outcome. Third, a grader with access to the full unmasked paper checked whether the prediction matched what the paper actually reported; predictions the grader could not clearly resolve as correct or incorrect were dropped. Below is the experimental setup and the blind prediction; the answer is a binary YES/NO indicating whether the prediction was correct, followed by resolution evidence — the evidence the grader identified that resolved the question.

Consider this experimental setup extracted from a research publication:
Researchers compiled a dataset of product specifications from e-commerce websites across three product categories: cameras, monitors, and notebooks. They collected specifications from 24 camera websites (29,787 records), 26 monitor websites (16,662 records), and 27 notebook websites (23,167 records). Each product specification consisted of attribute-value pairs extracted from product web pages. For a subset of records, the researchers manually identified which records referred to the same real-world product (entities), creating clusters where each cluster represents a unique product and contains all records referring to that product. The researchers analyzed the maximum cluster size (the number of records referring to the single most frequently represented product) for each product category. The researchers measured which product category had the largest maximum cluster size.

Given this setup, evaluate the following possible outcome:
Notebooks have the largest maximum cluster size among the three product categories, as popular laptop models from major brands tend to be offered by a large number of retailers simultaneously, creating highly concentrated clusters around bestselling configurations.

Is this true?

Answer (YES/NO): NO